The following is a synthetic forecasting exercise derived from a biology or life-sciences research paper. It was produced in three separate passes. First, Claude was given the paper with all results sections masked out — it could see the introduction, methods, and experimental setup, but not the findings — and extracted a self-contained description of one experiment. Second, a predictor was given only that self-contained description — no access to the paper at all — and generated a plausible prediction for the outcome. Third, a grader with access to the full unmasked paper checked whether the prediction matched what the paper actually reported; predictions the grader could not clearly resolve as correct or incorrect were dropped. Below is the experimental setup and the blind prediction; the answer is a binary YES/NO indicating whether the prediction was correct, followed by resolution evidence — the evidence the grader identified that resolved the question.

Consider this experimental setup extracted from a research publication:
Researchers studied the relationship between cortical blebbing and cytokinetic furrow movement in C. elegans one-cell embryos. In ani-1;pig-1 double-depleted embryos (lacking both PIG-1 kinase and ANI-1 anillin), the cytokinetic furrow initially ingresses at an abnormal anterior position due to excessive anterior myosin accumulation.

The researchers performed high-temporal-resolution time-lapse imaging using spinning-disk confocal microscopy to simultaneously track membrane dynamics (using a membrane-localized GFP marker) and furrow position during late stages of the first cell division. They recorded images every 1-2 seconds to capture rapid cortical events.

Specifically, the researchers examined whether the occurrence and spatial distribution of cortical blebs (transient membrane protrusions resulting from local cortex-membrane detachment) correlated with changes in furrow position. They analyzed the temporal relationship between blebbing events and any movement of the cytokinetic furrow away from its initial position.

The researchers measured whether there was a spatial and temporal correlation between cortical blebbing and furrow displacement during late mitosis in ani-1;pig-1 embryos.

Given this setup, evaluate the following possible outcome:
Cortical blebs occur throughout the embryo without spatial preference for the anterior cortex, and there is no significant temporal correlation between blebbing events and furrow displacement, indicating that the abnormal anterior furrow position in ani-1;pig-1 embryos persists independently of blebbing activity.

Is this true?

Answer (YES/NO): NO